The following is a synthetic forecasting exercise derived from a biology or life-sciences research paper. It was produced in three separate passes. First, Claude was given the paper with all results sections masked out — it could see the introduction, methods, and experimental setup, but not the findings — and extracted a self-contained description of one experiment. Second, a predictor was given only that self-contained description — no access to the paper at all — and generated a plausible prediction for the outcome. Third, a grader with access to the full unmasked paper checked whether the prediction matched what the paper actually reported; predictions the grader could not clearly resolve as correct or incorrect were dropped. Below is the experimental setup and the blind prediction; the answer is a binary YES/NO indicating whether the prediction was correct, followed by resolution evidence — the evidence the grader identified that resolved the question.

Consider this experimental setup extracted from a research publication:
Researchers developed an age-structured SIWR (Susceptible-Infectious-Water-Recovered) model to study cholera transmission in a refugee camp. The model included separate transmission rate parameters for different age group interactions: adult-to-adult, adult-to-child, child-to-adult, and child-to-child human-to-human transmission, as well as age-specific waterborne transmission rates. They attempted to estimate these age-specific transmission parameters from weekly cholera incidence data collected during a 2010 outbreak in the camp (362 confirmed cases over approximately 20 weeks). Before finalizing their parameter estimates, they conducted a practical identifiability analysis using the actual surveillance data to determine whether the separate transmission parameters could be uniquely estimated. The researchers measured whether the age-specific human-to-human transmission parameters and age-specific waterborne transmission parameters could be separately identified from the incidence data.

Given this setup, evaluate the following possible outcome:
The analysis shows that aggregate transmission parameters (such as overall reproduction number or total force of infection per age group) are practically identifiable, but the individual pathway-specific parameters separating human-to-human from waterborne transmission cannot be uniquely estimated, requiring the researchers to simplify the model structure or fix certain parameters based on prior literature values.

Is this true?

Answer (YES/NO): NO